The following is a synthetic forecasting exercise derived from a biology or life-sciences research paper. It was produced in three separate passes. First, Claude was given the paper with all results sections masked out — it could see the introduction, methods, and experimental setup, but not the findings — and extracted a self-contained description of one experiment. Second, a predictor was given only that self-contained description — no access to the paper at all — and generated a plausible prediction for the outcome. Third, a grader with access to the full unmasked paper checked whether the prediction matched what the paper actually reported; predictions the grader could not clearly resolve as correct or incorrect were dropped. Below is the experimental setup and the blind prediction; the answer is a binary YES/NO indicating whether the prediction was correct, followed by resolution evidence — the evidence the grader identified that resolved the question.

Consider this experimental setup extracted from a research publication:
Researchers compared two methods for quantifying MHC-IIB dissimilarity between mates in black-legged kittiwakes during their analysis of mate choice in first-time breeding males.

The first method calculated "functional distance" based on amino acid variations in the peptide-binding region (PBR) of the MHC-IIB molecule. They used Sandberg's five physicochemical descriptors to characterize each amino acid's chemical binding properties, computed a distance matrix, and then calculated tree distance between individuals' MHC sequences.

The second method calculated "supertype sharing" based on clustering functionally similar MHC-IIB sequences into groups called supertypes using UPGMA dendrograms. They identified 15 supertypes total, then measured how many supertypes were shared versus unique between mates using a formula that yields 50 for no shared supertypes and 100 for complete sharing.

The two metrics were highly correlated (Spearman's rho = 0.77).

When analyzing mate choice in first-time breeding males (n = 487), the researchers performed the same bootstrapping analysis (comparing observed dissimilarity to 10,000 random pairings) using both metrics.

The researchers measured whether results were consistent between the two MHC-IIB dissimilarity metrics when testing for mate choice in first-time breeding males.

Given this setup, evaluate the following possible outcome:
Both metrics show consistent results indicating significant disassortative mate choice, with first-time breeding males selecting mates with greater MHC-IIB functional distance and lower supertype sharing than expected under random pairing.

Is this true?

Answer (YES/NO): NO